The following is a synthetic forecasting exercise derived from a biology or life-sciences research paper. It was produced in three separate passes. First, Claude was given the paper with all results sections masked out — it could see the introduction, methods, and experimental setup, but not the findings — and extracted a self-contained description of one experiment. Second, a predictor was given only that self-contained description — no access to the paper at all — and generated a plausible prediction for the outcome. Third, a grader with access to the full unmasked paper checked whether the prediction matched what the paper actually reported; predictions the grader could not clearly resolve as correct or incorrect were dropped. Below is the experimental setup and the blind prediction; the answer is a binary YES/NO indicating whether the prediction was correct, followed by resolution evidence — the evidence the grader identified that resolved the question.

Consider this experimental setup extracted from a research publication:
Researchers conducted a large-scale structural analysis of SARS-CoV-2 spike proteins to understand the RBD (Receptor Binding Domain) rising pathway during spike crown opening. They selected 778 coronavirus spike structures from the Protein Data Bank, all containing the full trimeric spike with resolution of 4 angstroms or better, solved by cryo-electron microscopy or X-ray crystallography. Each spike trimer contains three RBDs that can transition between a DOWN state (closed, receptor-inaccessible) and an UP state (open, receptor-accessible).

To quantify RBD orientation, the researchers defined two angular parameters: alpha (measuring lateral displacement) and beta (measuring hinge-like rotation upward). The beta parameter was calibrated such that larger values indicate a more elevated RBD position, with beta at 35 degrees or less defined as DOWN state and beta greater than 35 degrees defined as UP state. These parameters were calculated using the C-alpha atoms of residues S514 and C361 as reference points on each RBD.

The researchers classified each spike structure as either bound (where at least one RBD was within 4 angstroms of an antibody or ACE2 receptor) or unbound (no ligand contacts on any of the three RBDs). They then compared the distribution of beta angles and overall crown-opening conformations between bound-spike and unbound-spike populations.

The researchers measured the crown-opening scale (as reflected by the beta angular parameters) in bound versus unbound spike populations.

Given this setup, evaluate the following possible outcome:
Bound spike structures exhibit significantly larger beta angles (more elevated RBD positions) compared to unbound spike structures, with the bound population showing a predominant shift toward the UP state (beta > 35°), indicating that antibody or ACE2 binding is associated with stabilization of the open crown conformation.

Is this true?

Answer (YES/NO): NO